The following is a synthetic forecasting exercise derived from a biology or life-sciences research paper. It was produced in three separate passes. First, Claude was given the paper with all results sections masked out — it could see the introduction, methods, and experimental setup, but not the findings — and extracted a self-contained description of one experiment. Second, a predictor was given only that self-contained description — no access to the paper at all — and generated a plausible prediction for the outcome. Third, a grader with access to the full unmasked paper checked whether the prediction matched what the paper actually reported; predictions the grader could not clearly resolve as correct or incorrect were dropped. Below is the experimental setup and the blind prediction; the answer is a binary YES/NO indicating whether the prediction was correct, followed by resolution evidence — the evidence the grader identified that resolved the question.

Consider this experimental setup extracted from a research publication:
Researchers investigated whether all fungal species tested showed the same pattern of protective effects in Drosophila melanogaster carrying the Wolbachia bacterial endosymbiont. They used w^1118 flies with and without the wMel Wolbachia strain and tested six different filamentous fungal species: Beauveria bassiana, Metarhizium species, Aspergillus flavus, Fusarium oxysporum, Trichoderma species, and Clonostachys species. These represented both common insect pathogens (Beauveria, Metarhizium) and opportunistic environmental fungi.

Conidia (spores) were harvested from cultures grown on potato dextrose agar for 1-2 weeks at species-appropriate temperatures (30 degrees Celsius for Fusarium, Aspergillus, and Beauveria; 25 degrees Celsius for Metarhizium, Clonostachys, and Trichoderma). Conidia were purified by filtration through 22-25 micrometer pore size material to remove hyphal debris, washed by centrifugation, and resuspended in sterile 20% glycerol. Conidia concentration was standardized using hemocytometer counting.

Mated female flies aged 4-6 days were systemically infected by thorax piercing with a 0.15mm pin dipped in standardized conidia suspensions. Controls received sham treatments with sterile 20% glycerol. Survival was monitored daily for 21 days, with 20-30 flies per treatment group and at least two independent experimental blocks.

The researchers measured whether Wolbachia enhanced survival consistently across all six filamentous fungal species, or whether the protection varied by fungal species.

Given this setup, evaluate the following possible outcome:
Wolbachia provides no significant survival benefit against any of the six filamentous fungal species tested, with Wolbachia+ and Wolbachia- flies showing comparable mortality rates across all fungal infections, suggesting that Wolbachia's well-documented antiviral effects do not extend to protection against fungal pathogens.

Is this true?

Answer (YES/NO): NO